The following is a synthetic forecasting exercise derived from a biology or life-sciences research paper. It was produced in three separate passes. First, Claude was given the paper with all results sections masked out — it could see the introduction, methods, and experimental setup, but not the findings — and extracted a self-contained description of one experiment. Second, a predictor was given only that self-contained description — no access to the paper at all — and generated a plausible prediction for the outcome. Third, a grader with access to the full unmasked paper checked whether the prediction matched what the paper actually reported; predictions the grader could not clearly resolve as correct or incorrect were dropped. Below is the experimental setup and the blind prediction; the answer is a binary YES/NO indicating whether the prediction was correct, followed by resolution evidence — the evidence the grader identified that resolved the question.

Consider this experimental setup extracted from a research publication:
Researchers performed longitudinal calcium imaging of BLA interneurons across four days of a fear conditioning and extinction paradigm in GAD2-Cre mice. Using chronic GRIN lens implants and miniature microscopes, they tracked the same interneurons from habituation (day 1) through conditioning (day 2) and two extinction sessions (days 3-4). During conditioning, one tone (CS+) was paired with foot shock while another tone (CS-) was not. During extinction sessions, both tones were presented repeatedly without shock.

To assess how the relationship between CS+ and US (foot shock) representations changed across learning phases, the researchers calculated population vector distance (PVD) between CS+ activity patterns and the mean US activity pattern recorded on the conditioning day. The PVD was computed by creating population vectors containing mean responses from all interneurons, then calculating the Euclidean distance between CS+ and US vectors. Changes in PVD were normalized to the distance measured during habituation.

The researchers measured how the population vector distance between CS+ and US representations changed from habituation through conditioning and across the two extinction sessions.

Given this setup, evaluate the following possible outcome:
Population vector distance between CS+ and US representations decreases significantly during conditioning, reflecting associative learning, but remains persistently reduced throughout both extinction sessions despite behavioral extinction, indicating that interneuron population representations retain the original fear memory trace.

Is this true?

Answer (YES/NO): NO